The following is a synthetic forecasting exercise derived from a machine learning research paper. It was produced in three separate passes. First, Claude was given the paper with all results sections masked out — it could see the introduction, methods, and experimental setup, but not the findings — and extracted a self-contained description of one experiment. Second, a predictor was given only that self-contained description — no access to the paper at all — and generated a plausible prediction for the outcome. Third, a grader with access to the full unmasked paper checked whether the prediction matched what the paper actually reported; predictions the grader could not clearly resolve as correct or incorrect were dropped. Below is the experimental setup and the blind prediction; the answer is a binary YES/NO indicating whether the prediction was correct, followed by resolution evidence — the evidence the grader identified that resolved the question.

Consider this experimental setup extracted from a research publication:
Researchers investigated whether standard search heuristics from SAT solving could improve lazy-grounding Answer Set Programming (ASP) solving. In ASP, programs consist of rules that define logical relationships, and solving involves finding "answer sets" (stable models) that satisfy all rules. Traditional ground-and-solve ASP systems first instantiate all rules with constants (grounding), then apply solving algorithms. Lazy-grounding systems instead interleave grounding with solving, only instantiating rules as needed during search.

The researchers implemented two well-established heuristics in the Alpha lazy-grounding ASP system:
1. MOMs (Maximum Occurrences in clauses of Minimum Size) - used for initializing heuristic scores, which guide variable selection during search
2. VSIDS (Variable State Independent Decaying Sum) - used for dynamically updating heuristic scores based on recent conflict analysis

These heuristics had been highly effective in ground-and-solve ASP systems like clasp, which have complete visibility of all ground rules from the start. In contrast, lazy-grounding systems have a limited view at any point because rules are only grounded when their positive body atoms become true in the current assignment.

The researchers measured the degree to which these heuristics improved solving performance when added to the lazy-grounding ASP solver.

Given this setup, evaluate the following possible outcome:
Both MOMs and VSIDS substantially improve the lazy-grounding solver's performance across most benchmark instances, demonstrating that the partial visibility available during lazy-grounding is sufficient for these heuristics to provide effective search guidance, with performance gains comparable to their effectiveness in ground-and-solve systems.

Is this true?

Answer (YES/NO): NO